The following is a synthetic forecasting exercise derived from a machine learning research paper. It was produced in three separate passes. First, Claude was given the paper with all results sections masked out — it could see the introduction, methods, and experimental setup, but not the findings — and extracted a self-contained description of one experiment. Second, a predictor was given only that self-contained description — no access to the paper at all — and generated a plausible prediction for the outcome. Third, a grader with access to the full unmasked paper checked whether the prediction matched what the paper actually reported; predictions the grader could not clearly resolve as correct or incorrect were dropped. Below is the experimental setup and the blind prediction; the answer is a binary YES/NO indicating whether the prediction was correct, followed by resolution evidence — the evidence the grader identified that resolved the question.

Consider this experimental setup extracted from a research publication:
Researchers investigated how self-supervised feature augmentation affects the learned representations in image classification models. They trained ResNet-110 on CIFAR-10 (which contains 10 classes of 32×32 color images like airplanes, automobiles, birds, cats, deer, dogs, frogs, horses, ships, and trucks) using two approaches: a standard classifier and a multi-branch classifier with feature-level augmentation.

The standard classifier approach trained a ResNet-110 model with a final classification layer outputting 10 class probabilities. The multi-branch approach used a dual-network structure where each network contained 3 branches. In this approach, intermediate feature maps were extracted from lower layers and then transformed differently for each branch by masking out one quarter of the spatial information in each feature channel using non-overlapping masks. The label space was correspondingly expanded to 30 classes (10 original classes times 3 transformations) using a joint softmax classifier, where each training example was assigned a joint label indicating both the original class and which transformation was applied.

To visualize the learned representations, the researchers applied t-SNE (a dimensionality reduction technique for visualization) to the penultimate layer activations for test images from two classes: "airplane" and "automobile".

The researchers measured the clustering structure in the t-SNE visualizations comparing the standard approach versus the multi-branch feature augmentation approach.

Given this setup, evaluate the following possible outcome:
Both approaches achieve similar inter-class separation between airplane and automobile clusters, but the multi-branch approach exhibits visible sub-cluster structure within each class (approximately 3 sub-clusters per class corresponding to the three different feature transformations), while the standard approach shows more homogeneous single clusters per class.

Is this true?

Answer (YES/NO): YES